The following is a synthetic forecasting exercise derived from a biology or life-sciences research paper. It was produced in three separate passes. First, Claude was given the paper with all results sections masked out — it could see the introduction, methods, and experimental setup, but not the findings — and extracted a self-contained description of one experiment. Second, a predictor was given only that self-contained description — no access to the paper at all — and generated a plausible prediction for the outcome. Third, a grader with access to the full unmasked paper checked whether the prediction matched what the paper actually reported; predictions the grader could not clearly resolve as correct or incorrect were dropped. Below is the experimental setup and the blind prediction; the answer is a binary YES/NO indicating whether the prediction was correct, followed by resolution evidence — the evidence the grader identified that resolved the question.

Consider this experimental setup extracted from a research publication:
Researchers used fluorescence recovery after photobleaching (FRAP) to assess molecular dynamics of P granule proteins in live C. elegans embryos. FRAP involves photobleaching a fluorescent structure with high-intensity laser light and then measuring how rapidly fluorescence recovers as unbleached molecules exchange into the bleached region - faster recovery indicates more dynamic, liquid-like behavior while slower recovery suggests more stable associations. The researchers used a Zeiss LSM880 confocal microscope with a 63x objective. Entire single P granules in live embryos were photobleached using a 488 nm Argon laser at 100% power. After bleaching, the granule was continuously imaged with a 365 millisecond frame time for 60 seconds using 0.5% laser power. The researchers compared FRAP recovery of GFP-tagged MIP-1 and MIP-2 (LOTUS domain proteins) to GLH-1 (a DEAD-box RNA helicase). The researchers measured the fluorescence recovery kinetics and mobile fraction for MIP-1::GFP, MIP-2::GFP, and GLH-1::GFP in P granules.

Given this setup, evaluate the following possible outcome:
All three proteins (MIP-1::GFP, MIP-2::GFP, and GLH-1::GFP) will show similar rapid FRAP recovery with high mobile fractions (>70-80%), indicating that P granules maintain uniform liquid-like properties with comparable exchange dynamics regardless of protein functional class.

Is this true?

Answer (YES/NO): YES